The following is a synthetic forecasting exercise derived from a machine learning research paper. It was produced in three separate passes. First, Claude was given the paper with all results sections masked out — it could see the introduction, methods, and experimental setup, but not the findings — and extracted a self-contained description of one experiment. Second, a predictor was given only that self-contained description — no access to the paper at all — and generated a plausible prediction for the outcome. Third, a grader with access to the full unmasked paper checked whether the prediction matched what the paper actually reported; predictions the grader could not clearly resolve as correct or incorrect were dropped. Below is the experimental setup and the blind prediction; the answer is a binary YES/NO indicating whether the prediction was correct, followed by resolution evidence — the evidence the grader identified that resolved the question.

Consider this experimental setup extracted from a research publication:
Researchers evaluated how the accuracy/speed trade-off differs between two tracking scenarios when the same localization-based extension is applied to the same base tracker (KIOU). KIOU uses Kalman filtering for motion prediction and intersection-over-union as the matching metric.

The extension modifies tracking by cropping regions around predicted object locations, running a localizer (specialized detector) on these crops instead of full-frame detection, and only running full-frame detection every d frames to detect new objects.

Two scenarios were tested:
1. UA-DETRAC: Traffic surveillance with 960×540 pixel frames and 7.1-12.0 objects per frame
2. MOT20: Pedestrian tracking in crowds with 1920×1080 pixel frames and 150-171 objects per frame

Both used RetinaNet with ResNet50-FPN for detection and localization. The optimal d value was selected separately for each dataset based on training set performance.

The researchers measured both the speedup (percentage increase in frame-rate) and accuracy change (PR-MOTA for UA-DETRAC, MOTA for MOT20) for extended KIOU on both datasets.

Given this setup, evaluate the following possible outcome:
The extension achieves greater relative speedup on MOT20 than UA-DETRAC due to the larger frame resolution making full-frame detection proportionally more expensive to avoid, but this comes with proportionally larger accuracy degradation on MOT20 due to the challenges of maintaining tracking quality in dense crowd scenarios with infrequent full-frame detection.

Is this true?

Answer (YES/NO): NO